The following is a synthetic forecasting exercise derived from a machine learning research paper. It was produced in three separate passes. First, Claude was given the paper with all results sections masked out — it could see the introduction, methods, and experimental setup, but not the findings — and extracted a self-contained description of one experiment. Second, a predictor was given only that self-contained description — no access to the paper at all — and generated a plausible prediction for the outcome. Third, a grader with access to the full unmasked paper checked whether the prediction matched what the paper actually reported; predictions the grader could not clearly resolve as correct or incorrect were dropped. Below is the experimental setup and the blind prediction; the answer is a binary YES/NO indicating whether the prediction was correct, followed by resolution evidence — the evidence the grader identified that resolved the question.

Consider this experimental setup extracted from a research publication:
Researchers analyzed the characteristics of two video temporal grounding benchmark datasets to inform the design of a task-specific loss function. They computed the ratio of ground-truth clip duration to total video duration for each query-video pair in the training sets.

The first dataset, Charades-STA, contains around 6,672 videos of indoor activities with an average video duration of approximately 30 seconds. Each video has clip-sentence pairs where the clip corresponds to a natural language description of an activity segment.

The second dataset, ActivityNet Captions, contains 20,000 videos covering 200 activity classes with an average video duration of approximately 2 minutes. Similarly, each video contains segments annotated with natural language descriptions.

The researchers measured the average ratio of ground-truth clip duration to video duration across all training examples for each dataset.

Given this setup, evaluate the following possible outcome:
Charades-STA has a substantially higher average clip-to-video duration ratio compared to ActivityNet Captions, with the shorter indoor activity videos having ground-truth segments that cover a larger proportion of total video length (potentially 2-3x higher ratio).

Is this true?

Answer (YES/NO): NO